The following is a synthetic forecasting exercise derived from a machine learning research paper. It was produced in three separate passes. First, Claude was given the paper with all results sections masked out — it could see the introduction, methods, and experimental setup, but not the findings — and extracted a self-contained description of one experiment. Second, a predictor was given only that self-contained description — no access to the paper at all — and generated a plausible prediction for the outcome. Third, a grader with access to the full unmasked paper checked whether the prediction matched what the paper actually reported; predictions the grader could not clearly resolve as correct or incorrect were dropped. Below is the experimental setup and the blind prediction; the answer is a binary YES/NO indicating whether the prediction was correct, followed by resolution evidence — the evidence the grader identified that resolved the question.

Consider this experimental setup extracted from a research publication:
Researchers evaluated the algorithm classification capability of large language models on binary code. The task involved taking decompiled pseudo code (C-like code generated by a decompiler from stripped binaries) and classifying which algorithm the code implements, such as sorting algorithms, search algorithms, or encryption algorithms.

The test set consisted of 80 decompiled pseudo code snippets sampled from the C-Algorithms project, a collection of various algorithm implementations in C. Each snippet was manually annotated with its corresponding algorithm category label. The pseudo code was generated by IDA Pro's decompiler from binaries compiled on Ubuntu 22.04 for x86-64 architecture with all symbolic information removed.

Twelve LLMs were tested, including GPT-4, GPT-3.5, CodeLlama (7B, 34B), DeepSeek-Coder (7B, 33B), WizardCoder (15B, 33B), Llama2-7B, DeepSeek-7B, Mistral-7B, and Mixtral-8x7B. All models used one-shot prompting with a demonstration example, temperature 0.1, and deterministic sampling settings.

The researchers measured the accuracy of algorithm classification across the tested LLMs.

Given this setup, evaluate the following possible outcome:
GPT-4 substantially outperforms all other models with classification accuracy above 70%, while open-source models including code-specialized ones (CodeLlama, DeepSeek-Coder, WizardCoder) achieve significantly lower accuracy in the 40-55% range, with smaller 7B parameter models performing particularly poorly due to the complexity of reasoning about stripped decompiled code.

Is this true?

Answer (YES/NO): NO